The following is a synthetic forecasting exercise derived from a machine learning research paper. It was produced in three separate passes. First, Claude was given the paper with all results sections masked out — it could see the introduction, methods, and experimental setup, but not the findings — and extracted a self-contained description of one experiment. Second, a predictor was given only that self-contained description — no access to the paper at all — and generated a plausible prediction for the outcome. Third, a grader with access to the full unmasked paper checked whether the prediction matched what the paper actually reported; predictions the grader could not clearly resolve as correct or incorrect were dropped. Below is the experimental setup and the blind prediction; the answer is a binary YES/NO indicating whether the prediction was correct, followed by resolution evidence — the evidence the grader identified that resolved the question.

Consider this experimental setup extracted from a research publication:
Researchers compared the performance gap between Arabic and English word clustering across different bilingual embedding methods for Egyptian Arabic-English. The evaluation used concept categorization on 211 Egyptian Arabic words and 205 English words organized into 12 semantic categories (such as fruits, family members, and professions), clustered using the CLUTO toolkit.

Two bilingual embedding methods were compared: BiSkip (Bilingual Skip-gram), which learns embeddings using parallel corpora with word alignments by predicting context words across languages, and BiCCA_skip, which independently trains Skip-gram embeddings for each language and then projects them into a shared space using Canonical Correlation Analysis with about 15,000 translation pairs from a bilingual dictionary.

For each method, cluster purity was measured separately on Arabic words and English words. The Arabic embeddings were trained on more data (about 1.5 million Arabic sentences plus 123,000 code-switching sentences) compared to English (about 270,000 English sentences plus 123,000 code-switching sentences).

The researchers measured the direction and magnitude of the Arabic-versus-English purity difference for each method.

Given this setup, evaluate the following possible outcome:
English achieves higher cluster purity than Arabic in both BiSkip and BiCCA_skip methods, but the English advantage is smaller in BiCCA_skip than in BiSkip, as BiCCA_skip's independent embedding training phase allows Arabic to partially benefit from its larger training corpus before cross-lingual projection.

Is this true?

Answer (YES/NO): NO